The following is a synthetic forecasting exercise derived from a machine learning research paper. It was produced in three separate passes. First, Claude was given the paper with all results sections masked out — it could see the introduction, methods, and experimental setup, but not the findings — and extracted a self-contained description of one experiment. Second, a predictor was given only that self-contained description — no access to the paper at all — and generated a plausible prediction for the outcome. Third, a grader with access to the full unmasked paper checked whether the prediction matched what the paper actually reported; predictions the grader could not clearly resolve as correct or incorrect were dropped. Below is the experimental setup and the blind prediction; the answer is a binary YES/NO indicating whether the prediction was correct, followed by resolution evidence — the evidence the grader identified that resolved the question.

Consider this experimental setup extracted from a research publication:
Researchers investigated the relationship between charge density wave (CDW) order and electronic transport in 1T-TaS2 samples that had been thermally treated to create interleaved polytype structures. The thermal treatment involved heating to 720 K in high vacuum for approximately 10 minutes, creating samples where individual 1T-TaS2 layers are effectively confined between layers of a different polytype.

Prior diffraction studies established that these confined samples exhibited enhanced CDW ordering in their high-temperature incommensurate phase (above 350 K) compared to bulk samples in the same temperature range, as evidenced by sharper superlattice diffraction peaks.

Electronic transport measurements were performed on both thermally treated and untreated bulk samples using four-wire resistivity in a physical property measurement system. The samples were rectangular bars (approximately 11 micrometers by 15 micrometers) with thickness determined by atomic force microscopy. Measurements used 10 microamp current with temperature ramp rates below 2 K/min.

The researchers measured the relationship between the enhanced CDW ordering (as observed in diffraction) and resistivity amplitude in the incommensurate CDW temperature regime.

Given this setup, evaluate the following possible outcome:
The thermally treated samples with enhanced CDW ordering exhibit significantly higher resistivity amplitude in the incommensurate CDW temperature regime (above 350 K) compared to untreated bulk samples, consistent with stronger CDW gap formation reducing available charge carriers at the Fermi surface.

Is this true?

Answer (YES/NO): YES